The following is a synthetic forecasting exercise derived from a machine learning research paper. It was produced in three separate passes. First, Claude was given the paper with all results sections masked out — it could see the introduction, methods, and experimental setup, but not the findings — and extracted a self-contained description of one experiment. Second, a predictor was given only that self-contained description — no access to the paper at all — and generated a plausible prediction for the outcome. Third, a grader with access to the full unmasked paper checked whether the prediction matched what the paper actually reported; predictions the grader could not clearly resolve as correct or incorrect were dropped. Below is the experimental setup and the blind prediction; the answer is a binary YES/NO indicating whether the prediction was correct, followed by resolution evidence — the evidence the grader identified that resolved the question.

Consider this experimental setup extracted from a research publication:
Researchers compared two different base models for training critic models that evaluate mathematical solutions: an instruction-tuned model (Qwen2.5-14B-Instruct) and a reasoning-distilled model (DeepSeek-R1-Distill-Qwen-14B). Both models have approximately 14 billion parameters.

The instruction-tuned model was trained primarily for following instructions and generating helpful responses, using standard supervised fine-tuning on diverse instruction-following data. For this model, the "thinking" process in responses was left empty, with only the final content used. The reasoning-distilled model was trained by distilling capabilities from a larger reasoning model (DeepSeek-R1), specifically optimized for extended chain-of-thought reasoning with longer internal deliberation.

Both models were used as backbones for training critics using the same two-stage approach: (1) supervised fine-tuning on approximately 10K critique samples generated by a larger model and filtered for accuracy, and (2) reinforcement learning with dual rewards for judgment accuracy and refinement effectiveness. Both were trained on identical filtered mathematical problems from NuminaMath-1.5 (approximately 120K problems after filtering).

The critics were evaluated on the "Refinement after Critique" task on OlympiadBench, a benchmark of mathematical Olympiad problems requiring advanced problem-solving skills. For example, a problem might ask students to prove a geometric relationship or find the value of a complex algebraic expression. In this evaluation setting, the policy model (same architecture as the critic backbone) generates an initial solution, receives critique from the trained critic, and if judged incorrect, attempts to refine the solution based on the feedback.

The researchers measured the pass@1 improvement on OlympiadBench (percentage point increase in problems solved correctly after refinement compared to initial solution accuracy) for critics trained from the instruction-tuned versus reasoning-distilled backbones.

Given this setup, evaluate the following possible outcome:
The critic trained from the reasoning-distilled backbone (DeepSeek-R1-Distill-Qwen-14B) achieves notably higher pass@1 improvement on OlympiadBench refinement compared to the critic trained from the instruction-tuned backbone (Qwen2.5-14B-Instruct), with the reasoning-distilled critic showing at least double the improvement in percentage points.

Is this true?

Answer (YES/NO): NO